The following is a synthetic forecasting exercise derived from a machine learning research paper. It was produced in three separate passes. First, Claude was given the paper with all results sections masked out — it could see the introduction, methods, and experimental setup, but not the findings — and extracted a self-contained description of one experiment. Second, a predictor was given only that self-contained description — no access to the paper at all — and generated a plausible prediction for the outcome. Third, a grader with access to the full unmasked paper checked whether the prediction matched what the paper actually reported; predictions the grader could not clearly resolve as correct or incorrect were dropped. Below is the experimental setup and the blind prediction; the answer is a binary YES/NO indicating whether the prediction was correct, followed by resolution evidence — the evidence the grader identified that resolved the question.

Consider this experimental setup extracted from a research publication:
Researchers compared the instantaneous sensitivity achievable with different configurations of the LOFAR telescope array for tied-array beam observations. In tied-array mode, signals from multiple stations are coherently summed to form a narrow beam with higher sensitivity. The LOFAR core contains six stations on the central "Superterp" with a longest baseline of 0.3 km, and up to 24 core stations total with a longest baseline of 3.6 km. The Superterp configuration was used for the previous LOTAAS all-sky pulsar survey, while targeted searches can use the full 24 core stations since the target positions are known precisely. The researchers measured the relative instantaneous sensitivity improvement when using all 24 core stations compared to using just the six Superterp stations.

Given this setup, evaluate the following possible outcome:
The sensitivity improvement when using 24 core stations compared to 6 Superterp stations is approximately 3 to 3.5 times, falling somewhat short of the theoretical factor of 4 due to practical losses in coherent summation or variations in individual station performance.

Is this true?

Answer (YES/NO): NO